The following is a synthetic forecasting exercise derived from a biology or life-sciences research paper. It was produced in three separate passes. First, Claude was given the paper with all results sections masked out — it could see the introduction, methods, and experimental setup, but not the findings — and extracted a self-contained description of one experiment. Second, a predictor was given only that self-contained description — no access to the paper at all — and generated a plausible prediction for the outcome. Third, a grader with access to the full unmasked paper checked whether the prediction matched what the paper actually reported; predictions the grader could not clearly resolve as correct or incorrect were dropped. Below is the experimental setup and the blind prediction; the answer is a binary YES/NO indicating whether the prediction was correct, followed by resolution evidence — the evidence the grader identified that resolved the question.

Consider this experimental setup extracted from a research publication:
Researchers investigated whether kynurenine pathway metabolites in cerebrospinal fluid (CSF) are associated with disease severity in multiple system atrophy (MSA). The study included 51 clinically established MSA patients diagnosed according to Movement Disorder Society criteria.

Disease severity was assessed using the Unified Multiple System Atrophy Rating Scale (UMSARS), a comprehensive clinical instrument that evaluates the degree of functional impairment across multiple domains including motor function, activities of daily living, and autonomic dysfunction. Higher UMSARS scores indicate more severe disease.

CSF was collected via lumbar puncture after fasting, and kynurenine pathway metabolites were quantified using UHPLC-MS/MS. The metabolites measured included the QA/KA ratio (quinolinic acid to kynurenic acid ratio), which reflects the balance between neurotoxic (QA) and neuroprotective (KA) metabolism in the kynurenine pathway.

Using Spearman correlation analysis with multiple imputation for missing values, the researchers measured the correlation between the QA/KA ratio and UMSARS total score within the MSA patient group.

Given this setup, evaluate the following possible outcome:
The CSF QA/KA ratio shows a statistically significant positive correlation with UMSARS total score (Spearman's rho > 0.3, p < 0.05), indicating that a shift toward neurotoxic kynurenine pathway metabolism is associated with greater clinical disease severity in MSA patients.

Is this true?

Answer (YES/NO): NO